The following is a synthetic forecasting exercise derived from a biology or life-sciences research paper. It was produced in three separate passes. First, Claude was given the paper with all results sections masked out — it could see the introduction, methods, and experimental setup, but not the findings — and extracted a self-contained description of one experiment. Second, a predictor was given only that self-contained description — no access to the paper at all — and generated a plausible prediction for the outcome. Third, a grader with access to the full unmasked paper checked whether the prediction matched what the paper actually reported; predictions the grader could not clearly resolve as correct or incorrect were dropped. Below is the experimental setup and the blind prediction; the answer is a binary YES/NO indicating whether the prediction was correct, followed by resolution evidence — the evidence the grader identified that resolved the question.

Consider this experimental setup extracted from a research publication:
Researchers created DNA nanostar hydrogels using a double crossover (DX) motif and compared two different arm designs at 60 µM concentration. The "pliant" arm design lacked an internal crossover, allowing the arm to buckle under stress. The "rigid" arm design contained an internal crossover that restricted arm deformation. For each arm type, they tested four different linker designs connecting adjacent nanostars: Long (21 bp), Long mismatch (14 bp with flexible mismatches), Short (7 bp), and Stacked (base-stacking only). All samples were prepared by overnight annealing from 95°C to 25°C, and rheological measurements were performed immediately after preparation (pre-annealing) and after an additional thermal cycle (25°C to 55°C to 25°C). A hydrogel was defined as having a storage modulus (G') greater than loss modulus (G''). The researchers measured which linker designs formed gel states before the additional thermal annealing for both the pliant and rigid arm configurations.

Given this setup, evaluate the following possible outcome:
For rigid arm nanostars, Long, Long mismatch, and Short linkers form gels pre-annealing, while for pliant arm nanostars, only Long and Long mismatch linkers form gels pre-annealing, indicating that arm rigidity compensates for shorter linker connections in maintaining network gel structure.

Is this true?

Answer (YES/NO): NO